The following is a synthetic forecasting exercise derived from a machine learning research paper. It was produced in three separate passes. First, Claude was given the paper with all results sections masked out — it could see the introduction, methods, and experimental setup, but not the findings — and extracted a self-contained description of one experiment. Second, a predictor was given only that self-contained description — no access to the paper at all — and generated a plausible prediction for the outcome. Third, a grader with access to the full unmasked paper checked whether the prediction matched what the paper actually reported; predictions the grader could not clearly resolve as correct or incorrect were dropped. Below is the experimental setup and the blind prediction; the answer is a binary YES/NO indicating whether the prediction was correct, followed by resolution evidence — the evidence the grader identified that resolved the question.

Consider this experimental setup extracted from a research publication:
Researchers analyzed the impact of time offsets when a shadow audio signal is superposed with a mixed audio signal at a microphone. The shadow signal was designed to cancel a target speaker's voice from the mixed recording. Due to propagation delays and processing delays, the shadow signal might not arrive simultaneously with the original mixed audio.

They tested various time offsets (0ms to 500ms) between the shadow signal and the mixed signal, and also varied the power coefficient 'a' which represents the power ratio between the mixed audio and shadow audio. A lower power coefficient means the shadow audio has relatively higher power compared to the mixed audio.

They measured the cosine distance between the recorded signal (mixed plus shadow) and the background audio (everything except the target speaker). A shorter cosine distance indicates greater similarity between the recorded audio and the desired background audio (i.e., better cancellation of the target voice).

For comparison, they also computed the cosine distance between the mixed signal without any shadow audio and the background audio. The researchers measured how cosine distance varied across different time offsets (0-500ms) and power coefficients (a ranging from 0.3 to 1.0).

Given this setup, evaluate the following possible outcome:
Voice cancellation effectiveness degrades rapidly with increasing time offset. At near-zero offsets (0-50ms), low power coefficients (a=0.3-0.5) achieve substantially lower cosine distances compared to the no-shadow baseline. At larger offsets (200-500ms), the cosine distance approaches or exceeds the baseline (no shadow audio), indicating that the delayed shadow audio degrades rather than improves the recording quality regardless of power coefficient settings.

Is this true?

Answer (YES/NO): NO